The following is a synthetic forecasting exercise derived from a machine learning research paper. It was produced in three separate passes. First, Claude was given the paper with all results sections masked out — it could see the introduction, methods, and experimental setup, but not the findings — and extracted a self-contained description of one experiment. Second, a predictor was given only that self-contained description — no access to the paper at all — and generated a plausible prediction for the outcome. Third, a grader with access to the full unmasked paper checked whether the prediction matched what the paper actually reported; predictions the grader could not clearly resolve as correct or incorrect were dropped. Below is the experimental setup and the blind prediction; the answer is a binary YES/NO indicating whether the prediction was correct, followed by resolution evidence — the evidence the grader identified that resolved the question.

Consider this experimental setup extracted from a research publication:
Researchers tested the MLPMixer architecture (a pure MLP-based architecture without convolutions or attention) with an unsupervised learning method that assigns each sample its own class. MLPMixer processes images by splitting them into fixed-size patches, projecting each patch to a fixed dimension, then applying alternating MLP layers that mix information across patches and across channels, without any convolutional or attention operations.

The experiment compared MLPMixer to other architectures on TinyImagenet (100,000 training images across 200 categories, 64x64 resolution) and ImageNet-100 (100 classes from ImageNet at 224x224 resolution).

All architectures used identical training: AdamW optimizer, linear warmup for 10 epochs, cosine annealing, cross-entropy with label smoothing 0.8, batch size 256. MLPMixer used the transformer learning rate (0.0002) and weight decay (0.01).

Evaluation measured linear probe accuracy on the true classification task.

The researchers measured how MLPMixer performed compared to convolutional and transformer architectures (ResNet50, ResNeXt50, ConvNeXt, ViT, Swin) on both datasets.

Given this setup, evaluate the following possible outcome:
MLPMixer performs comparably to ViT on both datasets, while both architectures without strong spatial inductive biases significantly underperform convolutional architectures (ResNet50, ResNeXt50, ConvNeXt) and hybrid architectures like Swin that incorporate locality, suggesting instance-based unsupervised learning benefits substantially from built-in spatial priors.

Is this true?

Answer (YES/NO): NO